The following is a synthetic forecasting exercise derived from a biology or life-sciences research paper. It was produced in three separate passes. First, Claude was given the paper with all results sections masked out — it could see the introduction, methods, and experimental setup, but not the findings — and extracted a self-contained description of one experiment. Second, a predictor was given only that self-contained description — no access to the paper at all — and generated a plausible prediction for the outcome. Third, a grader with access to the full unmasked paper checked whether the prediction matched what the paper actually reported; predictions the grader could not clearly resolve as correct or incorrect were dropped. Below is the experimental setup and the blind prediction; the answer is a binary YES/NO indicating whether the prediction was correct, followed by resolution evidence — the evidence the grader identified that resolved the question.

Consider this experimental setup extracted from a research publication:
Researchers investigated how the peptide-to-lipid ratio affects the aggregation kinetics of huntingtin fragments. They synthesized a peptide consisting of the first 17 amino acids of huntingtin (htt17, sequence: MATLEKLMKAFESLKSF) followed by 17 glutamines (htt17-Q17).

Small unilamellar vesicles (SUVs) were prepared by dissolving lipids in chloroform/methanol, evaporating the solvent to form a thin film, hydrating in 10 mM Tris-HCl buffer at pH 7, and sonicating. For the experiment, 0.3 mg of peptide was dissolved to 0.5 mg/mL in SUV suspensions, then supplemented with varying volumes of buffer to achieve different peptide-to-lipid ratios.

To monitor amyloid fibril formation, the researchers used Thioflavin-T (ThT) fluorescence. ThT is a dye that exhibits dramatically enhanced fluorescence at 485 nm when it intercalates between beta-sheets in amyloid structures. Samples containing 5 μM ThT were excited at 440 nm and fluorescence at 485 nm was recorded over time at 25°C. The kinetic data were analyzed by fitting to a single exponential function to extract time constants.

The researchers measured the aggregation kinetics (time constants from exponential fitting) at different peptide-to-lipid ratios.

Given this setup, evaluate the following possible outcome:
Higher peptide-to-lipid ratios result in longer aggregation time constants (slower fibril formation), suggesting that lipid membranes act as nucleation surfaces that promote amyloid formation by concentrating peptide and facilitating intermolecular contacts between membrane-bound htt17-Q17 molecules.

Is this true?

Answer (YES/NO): NO